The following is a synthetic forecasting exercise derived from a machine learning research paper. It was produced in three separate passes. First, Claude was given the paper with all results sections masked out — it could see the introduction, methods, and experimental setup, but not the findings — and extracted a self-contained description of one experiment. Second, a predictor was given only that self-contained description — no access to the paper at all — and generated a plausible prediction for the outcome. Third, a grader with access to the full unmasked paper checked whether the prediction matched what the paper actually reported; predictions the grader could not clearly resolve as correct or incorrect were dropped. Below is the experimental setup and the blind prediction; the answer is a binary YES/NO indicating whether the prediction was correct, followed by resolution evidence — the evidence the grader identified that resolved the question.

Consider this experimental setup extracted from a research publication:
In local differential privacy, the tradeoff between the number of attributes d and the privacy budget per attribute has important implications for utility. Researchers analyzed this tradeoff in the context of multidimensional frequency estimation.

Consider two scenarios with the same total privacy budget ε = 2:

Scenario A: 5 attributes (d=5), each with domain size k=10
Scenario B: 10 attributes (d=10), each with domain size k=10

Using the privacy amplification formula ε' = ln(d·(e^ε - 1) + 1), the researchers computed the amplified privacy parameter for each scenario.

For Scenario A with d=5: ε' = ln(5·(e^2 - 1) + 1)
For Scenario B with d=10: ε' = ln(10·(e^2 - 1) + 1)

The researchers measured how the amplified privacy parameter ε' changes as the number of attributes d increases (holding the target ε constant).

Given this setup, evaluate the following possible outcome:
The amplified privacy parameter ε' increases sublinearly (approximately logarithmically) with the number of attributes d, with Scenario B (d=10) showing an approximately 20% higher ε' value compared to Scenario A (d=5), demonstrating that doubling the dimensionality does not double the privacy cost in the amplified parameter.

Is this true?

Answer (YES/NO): YES